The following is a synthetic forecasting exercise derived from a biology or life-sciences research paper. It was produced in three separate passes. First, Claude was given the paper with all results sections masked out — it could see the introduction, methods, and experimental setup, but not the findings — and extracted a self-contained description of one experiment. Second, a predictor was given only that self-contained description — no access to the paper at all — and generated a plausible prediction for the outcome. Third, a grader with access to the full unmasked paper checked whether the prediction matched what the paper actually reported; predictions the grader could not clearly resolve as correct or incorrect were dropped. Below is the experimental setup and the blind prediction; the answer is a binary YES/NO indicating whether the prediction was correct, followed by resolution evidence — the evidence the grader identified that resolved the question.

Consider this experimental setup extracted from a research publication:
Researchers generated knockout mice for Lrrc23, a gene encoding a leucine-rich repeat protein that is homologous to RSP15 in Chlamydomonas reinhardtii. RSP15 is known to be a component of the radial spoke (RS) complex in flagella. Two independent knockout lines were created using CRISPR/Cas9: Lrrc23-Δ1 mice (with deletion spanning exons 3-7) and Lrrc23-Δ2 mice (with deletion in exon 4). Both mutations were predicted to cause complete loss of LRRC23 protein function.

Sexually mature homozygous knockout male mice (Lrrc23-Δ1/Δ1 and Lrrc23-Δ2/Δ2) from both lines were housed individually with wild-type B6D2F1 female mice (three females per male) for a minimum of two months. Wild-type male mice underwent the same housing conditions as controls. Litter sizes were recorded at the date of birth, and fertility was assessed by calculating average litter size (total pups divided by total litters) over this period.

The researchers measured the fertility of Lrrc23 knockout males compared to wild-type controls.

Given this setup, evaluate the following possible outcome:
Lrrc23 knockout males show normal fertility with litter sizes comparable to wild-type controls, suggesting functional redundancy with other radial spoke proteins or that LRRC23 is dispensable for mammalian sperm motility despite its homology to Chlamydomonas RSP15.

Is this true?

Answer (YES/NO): NO